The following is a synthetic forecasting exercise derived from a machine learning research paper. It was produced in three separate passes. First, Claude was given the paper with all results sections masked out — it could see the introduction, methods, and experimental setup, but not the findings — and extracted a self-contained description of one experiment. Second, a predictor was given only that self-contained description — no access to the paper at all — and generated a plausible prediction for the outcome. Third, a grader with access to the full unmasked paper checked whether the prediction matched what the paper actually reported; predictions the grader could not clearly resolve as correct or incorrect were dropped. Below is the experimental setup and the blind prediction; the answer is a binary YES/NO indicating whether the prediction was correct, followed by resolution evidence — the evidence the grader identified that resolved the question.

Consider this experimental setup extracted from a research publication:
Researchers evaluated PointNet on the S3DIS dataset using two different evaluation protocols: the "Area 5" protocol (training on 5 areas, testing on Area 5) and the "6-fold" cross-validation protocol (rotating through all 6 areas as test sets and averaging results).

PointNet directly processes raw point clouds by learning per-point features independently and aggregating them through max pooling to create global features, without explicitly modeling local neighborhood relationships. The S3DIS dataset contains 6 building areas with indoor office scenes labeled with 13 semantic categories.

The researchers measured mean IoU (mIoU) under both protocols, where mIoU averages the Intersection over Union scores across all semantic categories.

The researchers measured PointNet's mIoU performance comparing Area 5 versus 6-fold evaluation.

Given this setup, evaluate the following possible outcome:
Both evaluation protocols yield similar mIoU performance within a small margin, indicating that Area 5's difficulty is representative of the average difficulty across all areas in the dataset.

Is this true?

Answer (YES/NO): NO